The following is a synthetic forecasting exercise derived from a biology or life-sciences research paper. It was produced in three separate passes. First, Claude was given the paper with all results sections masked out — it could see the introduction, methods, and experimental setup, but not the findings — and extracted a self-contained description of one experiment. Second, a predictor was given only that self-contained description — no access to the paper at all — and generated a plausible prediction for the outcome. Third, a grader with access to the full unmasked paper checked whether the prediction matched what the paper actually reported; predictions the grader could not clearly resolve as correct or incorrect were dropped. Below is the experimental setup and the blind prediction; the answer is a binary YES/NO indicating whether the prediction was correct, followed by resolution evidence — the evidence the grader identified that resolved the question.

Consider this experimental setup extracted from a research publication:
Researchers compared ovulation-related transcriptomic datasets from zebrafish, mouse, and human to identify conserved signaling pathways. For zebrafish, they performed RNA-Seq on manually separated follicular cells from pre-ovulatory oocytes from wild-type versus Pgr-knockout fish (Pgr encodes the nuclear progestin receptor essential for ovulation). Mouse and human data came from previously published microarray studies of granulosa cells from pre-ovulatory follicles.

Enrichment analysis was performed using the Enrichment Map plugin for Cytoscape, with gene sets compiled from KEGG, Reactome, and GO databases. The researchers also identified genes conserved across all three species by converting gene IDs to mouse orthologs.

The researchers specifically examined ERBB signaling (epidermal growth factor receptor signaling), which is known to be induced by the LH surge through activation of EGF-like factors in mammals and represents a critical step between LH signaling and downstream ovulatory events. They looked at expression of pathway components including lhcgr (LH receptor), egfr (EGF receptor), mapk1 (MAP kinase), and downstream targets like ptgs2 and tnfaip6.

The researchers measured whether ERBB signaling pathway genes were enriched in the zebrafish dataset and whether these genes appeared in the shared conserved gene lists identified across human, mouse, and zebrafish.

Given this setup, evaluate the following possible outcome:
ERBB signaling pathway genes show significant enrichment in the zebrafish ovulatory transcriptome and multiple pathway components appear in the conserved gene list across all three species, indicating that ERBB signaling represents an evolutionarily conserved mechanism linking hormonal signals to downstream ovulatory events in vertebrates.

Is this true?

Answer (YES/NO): NO